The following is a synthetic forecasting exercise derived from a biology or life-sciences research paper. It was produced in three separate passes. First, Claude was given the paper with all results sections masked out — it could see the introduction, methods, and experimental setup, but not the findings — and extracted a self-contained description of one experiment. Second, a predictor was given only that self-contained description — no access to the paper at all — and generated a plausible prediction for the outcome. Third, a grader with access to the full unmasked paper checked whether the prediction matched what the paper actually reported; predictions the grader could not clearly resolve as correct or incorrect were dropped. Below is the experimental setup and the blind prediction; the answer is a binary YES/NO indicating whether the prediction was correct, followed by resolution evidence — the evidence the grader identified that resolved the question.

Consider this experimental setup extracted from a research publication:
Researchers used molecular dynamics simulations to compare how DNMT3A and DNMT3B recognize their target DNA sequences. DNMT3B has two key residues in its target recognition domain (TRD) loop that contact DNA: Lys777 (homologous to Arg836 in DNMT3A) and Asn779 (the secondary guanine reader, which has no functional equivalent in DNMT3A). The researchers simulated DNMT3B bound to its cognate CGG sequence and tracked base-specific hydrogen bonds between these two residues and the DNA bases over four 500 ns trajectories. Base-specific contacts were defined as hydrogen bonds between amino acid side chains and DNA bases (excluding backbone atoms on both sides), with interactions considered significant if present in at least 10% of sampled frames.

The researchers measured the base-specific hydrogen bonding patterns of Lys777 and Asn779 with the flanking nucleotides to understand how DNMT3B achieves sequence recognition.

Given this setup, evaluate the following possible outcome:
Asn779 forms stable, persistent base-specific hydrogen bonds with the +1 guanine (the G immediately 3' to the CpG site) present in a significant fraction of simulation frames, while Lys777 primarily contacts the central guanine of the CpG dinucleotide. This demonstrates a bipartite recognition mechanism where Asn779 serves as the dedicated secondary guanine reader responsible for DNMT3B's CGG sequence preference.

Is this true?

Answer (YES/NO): NO